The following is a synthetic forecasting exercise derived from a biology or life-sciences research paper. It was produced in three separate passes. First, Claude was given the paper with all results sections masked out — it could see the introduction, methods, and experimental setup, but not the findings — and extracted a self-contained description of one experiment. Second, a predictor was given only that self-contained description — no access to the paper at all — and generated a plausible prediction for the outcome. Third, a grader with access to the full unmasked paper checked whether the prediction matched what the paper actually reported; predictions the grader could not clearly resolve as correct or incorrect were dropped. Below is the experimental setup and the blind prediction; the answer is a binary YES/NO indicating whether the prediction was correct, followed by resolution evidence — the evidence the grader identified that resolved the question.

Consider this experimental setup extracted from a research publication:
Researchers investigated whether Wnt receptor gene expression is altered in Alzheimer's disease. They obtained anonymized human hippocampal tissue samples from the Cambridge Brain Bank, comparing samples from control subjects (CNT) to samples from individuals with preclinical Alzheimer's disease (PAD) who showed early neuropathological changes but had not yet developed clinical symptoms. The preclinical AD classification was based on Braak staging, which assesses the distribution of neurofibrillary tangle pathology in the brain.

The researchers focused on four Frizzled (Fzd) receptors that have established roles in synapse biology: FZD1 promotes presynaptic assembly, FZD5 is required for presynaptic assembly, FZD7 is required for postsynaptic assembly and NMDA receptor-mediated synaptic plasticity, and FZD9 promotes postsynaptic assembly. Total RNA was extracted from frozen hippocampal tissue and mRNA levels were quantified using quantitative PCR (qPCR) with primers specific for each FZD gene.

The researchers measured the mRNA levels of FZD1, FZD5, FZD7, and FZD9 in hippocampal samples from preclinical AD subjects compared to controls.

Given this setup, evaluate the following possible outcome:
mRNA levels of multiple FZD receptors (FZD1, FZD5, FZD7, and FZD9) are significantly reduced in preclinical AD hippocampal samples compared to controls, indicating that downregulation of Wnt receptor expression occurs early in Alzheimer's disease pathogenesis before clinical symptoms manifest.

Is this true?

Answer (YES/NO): NO